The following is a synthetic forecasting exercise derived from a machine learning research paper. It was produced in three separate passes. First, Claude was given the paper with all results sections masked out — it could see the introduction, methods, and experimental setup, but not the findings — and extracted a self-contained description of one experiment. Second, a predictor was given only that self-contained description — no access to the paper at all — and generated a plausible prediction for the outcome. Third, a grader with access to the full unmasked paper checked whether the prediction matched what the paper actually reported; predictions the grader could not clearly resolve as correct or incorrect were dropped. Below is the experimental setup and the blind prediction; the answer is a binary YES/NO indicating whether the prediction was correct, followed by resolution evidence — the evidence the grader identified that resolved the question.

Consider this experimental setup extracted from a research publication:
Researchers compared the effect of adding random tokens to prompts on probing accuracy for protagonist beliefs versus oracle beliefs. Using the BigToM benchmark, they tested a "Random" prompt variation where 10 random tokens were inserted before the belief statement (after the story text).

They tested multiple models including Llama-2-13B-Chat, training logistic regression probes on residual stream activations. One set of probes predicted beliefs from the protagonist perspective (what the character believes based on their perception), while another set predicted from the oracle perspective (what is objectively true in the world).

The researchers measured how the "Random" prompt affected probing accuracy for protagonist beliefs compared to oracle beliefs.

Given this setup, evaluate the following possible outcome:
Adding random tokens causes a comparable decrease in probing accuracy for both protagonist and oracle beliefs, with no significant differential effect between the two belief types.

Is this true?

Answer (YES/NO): NO